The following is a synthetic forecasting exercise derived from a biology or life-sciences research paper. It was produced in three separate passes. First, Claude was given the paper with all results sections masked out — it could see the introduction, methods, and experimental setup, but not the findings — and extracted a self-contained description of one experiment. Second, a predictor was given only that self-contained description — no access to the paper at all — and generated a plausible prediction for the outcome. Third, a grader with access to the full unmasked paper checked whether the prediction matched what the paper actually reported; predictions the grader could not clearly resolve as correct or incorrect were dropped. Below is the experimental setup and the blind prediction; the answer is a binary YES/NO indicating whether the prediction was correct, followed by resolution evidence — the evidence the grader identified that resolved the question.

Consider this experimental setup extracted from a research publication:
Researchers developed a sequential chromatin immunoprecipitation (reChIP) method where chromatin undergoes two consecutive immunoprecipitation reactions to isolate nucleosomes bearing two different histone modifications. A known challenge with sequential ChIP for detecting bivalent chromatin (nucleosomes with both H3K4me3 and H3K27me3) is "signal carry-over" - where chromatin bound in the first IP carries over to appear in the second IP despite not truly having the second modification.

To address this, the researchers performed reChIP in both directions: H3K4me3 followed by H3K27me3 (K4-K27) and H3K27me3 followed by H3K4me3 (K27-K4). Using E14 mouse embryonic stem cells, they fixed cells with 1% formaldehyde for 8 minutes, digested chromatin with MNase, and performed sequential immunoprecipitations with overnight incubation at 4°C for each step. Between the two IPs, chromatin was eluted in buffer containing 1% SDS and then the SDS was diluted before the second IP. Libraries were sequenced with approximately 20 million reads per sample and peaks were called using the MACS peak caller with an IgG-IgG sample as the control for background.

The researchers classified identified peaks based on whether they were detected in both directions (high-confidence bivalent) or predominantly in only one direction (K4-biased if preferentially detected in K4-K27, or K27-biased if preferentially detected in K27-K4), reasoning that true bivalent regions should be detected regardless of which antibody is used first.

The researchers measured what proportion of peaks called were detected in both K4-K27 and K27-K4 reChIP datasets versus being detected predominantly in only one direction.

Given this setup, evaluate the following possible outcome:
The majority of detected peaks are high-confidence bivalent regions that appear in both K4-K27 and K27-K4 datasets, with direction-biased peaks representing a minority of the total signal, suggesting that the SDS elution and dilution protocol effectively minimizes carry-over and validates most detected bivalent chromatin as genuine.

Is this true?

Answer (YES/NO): YES